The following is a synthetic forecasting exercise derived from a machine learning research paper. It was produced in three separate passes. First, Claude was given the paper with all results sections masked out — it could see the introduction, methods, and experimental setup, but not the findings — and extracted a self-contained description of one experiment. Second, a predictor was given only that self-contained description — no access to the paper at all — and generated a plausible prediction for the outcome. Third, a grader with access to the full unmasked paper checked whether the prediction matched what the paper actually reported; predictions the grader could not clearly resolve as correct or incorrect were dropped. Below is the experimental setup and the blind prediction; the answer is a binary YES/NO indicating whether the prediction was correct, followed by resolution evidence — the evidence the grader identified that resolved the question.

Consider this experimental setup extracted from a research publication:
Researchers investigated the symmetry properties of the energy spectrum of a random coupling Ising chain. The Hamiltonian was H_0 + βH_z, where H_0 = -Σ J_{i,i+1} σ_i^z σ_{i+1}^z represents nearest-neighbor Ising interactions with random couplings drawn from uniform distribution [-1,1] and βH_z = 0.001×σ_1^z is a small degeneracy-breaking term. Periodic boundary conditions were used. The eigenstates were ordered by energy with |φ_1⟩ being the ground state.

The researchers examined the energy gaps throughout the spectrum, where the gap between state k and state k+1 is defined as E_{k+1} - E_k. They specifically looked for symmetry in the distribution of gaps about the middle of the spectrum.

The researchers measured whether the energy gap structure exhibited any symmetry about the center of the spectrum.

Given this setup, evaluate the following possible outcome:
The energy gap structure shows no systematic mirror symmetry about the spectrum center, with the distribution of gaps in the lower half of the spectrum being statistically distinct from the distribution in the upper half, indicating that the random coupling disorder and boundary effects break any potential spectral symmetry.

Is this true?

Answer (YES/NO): NO